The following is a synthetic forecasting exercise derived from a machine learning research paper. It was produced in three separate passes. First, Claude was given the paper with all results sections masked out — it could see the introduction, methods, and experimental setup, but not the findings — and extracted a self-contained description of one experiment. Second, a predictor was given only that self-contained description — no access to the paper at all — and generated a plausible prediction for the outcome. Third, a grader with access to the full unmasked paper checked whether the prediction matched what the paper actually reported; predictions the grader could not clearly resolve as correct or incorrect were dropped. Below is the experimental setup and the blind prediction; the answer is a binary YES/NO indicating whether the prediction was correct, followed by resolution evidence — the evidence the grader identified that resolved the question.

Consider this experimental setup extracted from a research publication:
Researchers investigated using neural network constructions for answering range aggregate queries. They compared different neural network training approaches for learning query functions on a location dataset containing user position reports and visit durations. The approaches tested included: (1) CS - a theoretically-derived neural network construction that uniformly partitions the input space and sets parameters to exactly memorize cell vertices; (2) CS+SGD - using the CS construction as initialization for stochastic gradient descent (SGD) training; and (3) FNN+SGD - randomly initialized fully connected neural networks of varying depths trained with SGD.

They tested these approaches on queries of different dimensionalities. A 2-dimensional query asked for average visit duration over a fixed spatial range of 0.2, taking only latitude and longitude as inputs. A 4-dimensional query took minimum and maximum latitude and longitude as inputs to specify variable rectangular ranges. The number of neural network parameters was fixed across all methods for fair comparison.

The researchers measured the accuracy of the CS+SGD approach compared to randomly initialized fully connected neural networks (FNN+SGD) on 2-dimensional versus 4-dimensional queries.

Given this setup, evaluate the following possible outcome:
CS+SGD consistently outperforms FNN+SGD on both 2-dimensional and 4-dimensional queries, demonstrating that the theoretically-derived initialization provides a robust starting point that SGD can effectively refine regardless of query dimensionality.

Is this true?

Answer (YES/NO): NO